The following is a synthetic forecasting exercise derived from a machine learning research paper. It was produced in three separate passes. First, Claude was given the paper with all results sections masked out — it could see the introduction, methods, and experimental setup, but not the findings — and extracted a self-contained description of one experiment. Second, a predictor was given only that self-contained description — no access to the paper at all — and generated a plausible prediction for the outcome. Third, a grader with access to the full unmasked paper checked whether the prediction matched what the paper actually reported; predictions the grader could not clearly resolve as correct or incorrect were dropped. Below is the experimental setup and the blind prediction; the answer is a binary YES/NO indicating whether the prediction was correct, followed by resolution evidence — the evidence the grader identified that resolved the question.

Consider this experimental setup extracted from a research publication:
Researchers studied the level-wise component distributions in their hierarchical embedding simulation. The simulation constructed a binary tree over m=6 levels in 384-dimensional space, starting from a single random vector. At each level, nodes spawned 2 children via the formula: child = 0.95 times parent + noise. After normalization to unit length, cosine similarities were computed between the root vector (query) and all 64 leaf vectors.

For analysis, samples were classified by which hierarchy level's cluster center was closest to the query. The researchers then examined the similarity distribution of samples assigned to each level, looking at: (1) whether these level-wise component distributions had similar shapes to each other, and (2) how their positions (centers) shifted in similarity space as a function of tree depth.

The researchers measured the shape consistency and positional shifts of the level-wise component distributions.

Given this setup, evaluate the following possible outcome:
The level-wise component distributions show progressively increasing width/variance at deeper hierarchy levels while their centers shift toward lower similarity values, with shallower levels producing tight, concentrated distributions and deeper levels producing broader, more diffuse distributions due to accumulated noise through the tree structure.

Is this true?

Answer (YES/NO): NO